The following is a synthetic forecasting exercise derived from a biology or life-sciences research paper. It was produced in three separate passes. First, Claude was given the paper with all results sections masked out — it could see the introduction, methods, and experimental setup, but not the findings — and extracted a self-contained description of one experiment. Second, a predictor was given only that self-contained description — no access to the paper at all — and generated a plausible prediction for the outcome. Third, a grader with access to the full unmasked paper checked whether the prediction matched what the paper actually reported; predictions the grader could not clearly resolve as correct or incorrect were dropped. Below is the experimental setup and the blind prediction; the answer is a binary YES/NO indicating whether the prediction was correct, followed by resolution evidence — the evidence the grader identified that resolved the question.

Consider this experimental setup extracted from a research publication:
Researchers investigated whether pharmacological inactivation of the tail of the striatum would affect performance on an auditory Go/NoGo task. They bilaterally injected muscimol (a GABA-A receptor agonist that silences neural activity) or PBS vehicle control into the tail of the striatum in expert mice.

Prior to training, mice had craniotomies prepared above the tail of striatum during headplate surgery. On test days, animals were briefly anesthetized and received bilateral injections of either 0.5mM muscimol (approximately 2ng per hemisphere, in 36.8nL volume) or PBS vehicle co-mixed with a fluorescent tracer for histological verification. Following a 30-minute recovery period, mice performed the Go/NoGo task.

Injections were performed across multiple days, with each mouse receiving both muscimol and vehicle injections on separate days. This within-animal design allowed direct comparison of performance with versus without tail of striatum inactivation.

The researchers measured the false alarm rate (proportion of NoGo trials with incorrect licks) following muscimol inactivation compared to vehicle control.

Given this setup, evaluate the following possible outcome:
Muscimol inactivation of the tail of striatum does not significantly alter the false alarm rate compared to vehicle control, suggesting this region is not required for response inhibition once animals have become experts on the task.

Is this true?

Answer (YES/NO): YES